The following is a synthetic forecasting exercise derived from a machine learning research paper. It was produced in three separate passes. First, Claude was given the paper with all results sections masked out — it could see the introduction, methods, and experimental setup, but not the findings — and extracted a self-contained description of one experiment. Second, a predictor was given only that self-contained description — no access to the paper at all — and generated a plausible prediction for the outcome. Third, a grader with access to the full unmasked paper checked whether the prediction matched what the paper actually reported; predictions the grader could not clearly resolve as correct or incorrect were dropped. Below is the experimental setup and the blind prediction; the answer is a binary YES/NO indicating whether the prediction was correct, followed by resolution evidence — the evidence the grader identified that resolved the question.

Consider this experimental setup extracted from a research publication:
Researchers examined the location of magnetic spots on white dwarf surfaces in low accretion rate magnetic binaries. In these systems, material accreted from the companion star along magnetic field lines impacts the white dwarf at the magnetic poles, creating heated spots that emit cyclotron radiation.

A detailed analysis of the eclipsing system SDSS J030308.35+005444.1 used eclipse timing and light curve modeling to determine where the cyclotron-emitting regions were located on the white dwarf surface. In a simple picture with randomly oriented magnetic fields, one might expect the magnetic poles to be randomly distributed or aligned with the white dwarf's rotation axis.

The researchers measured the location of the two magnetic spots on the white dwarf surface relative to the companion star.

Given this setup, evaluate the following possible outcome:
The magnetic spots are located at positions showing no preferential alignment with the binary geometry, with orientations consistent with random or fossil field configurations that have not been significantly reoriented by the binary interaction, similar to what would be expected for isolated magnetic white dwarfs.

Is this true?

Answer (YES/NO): NO